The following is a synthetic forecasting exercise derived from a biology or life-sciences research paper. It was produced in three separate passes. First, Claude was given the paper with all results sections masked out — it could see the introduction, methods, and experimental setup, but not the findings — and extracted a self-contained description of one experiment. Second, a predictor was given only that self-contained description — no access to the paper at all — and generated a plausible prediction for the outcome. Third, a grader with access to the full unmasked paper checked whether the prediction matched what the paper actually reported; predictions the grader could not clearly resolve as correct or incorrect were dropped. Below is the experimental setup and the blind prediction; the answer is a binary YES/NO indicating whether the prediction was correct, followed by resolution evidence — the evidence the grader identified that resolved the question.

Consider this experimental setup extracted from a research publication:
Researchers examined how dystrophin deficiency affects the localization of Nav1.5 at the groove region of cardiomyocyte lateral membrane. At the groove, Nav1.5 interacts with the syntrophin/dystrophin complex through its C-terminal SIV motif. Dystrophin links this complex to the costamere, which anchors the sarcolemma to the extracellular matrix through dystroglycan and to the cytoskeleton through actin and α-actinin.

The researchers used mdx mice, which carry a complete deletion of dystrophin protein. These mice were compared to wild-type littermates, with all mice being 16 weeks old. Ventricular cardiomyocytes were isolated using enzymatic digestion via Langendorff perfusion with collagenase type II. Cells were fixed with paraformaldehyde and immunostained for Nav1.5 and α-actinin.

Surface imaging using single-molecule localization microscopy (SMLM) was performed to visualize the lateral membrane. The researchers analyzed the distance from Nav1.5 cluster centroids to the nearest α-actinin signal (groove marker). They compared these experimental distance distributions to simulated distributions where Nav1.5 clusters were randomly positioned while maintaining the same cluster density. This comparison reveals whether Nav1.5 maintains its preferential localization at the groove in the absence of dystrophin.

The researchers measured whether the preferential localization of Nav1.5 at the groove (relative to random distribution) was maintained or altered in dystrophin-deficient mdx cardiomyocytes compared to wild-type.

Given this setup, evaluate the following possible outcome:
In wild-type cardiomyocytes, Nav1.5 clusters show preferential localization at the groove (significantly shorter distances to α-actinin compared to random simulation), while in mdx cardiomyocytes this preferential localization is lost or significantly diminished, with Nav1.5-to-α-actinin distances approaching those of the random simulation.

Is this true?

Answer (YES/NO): NO